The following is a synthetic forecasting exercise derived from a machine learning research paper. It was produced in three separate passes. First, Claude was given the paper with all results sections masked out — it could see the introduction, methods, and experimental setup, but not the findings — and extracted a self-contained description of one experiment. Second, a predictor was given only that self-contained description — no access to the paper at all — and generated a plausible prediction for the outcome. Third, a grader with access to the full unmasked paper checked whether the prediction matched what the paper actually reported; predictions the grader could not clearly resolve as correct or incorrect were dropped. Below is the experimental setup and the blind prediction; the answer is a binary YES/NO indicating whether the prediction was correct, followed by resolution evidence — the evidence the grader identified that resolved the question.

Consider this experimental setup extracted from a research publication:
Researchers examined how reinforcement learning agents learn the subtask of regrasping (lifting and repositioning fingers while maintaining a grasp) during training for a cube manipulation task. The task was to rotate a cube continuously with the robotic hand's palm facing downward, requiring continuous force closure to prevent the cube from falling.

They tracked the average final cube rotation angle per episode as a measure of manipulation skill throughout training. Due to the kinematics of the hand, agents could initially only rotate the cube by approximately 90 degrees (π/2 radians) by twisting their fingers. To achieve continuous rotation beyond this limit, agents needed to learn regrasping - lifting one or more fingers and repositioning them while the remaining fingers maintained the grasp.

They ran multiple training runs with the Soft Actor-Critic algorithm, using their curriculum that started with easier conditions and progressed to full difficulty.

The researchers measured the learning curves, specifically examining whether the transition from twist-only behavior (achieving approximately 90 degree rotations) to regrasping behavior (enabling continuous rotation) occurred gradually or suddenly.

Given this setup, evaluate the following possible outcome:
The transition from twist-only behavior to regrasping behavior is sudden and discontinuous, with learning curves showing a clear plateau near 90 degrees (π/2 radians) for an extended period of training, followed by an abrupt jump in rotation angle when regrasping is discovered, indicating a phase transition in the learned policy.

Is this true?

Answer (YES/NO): YES